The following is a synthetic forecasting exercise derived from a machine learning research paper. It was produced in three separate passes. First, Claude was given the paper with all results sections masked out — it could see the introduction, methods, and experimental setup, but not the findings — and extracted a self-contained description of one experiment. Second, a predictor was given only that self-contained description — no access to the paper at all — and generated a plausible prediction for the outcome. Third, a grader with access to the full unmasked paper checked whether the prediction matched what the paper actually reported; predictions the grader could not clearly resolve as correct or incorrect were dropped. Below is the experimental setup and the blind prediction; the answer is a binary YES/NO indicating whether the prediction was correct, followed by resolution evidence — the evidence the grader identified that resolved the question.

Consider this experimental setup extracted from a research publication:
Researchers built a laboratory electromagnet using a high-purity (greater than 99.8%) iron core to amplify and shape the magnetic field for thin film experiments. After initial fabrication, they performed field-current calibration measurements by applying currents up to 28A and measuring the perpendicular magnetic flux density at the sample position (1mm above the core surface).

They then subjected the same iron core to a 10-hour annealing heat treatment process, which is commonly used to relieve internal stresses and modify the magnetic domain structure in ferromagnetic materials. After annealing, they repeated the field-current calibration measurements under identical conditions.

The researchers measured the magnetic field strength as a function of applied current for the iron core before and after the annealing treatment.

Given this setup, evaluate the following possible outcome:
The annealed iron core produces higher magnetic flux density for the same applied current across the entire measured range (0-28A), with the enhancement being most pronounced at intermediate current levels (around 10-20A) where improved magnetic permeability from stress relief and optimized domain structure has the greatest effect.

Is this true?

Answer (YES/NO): NO